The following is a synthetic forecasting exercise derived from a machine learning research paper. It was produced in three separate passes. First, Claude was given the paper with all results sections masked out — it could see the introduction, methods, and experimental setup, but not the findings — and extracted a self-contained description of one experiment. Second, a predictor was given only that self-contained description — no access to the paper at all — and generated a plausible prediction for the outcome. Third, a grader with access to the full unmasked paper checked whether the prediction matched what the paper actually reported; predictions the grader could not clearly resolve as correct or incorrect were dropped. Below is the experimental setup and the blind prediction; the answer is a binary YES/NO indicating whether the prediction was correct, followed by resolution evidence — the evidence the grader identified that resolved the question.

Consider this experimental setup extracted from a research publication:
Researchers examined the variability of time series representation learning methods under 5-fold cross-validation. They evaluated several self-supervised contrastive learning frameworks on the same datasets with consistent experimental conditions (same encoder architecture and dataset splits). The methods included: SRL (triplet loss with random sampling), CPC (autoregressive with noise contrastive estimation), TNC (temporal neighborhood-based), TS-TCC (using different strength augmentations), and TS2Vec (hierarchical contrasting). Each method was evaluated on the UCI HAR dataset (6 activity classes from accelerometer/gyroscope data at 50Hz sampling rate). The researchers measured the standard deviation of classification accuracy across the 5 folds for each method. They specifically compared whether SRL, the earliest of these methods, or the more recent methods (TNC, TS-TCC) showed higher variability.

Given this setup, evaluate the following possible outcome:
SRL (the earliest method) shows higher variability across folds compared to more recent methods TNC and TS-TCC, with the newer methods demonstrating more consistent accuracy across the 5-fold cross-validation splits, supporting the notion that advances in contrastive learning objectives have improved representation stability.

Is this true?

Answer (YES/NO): YES